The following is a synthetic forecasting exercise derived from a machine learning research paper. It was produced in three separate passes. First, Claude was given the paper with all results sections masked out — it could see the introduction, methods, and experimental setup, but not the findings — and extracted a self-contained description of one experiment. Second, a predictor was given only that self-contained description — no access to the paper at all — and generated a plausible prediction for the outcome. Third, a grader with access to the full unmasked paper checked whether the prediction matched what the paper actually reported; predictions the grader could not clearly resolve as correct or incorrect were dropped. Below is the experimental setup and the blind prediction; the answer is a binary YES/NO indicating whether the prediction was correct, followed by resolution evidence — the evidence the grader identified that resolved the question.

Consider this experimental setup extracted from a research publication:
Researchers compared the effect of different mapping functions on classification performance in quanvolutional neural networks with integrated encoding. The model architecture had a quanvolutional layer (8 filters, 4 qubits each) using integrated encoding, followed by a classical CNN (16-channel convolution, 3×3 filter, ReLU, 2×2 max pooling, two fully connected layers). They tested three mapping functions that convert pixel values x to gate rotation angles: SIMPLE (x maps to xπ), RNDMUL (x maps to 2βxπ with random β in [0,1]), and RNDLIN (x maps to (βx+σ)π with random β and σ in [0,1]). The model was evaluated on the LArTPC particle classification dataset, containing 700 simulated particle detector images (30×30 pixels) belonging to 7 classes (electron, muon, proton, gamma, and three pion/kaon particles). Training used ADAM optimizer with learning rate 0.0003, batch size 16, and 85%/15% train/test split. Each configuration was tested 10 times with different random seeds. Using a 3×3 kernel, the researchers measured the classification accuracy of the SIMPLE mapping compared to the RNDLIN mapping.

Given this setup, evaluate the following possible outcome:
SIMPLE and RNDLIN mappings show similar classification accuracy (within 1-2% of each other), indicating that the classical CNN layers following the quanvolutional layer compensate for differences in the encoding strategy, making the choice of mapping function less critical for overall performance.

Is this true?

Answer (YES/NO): NO